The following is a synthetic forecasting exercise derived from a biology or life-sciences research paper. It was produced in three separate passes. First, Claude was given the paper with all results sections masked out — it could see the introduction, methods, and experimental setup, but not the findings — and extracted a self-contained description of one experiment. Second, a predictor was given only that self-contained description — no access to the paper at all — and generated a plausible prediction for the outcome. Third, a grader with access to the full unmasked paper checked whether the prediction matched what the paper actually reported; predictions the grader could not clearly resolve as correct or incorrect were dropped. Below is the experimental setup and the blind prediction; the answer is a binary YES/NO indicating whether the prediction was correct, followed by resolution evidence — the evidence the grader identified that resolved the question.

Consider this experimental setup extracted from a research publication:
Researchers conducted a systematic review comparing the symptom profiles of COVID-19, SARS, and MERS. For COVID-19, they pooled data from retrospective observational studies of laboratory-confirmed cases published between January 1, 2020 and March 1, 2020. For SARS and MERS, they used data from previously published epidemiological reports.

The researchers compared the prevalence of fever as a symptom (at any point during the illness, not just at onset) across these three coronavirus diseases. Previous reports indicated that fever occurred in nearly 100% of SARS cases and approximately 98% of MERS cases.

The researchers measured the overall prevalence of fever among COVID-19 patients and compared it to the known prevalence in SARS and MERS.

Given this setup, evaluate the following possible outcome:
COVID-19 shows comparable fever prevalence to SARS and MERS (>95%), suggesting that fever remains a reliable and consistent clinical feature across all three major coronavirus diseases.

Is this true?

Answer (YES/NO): NO